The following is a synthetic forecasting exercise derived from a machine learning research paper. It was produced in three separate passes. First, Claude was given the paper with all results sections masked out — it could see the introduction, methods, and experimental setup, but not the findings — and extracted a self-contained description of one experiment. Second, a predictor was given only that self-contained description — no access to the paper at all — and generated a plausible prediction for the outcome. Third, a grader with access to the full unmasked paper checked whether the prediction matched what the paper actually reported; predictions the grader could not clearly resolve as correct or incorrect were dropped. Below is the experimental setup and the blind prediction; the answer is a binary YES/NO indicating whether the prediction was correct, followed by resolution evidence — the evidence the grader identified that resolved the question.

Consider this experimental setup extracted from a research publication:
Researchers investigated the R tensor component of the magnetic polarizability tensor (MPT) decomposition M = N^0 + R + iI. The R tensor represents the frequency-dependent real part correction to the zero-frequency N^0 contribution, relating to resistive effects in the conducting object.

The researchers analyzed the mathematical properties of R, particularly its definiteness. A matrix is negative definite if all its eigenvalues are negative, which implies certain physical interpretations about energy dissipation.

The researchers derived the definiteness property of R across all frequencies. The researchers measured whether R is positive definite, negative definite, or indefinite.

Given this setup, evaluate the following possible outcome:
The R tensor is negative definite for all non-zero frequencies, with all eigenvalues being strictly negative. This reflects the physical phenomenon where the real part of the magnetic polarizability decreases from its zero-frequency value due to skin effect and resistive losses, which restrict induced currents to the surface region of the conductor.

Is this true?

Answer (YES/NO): YES